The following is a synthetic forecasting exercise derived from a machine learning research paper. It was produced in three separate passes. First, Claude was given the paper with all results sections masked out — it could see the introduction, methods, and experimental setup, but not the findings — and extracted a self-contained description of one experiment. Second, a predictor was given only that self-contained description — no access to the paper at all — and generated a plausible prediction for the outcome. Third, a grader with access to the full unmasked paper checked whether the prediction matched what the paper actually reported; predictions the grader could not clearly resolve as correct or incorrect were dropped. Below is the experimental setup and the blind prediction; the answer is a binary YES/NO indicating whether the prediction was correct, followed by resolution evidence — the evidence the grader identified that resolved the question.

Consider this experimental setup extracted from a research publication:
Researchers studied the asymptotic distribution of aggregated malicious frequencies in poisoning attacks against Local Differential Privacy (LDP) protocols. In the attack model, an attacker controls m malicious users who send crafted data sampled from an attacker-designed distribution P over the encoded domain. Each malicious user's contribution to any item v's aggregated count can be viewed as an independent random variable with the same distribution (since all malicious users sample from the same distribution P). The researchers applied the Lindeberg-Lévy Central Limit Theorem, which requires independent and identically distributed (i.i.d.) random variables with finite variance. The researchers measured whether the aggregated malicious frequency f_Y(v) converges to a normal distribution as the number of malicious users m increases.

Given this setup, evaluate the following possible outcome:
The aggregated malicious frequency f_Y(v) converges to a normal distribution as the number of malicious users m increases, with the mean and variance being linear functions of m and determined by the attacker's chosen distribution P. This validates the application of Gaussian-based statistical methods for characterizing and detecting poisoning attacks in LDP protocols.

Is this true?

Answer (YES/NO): NO